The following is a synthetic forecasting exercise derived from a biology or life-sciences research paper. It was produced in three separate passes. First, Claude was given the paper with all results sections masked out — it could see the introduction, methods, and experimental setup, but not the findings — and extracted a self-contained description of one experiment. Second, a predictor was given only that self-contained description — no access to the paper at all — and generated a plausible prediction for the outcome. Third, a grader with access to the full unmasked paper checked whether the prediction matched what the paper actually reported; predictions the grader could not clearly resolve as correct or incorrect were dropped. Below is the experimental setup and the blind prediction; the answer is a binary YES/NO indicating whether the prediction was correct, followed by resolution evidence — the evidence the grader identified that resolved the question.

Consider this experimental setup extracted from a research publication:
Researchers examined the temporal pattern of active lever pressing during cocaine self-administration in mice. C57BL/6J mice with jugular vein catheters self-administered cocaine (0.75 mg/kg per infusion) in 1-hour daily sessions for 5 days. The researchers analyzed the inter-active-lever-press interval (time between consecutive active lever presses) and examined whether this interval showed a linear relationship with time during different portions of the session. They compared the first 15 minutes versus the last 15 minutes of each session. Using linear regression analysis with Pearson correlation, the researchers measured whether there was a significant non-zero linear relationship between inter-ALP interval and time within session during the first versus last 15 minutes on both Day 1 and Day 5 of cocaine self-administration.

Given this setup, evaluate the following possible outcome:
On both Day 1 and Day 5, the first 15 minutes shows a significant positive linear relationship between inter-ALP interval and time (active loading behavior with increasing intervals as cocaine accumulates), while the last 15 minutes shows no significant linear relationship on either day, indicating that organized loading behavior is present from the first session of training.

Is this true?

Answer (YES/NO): YES